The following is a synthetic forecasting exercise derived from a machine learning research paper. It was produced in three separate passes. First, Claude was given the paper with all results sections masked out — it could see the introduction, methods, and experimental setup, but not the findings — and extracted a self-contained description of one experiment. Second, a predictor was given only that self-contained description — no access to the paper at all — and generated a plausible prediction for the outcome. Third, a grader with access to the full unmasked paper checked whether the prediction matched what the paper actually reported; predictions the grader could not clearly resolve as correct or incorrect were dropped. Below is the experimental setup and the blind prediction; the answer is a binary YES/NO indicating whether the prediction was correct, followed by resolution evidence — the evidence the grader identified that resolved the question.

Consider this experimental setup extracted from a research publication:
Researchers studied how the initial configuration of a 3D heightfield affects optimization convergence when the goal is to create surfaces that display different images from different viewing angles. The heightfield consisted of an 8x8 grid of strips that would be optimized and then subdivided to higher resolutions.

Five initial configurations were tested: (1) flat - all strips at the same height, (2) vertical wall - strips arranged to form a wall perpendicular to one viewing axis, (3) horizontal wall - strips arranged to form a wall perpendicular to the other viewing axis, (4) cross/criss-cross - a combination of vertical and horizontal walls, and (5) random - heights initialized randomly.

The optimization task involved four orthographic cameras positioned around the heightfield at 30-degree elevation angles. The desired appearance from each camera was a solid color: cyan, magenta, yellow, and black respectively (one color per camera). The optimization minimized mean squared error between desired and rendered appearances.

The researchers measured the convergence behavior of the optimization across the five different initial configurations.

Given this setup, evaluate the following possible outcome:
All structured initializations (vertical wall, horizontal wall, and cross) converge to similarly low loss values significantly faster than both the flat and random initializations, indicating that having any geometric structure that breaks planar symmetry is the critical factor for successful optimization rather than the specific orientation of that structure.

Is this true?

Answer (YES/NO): NO